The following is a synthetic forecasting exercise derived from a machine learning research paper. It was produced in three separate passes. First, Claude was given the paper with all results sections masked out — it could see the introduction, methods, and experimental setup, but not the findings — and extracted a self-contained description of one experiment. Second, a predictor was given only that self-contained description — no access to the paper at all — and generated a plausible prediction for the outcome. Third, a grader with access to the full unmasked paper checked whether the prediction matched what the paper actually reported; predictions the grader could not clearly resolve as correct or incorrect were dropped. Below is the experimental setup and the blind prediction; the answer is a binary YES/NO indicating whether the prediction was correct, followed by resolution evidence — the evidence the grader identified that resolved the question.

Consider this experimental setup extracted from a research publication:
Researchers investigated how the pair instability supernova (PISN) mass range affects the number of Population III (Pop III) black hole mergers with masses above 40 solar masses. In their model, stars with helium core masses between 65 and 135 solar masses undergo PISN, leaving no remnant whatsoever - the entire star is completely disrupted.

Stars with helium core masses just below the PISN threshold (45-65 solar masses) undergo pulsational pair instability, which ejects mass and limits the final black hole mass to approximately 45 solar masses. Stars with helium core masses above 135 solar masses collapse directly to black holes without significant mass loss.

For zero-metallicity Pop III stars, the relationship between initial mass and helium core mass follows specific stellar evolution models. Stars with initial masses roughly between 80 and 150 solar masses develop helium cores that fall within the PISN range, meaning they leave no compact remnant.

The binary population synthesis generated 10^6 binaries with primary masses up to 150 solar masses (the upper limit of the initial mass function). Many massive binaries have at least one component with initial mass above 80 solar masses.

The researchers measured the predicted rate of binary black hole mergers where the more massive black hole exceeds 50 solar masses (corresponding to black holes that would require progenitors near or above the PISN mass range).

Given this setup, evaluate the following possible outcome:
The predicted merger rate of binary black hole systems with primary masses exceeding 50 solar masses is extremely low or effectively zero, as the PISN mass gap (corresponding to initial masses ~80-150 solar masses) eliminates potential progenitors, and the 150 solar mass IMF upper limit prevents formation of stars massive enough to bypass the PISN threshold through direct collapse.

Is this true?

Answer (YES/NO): YES